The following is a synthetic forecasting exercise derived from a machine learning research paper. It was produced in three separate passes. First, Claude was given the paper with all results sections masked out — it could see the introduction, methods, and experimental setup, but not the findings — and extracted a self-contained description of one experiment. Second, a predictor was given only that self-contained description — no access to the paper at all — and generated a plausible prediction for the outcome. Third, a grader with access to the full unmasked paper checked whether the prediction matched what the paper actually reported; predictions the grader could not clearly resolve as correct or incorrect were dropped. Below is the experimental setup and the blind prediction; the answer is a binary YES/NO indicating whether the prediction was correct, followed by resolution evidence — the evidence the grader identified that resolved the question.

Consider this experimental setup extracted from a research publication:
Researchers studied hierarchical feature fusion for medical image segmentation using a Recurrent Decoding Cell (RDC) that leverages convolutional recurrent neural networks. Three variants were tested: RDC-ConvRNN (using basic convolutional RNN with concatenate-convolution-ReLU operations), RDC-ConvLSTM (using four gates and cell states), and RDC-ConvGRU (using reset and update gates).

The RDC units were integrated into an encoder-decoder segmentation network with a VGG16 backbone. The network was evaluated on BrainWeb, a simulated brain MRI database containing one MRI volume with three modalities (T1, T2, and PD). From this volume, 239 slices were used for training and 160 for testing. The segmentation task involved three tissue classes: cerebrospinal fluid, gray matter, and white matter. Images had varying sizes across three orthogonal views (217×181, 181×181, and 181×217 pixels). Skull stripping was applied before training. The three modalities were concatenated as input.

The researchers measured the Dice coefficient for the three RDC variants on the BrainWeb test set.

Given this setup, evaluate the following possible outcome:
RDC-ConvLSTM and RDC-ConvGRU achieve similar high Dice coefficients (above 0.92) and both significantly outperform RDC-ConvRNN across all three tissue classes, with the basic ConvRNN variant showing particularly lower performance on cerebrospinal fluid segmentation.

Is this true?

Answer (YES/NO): NO